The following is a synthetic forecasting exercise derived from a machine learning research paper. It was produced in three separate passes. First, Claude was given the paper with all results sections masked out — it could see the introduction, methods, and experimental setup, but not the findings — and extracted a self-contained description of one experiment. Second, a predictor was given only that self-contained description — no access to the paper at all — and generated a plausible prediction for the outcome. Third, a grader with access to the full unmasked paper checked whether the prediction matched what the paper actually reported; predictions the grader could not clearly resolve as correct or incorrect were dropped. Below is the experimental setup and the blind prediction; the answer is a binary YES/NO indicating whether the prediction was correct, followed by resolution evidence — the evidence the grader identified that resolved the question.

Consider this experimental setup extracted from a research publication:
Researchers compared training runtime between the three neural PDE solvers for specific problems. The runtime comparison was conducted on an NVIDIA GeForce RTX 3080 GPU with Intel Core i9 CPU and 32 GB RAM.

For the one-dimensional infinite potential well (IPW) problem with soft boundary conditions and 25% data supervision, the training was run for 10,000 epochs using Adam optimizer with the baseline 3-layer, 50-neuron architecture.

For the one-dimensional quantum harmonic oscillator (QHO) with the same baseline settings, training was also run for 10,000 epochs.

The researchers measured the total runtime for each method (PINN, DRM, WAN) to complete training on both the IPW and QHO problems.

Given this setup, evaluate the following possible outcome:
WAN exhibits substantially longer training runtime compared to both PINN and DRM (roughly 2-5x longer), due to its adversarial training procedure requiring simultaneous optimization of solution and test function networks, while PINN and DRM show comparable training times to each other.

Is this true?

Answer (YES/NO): NO